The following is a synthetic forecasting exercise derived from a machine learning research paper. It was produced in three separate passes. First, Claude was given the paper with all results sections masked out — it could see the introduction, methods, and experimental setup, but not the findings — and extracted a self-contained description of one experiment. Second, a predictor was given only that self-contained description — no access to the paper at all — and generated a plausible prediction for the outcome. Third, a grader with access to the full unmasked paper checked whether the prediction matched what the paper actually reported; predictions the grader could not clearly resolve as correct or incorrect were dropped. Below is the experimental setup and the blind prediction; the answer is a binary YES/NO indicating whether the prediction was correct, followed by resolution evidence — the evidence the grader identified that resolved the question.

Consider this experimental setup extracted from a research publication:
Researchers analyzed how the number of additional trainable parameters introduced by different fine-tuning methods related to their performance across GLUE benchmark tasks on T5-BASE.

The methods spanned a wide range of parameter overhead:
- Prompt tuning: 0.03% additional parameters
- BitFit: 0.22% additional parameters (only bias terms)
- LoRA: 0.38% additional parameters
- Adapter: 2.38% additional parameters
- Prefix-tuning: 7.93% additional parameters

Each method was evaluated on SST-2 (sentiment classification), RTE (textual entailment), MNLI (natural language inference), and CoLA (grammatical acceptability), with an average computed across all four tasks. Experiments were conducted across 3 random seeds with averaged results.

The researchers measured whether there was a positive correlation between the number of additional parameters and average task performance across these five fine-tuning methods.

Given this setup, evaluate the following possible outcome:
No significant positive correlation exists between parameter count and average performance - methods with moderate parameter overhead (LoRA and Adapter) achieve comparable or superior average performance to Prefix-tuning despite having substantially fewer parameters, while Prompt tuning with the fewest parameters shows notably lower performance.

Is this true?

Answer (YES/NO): YES